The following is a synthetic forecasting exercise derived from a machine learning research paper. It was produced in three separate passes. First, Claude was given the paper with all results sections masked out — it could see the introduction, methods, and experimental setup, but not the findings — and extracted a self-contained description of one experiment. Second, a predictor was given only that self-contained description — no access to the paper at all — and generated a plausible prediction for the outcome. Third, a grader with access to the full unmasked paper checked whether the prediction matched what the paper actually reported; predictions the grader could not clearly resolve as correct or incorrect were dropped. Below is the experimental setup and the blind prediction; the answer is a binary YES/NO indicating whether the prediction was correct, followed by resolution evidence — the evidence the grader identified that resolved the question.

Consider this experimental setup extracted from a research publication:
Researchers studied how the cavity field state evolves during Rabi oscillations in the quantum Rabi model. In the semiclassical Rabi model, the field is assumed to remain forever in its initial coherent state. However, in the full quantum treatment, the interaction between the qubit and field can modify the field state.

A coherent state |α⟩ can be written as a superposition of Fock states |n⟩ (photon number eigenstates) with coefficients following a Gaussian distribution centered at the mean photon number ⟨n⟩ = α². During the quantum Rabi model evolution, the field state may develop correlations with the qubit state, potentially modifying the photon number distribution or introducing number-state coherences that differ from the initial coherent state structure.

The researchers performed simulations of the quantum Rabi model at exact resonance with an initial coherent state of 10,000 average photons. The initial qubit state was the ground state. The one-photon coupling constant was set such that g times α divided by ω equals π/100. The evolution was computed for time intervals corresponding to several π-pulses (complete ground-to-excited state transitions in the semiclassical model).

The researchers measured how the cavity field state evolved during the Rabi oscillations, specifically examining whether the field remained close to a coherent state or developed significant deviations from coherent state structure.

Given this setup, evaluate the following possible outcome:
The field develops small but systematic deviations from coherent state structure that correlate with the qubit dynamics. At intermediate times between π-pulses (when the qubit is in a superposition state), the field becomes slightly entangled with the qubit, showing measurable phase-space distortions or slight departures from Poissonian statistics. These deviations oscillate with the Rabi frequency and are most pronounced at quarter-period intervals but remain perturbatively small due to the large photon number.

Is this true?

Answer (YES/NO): NO